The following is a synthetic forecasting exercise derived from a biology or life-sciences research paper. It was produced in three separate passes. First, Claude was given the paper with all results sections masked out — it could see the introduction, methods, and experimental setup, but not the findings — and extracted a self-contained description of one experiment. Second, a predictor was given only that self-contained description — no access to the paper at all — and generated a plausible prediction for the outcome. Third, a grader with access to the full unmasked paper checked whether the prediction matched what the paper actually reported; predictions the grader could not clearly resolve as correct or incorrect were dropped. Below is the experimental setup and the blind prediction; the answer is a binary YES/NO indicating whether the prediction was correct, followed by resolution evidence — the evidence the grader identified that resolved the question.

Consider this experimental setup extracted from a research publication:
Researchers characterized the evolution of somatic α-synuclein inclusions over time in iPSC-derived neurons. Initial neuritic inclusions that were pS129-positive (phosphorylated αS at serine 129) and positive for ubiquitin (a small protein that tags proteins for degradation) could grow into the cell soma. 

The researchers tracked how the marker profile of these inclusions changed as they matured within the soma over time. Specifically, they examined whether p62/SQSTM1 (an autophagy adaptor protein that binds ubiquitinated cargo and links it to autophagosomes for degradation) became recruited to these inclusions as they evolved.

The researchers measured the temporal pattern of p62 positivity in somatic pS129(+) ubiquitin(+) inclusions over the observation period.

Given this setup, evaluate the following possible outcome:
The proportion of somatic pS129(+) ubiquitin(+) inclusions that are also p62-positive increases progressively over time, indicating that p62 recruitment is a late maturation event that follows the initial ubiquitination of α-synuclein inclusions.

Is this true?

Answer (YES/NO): YES